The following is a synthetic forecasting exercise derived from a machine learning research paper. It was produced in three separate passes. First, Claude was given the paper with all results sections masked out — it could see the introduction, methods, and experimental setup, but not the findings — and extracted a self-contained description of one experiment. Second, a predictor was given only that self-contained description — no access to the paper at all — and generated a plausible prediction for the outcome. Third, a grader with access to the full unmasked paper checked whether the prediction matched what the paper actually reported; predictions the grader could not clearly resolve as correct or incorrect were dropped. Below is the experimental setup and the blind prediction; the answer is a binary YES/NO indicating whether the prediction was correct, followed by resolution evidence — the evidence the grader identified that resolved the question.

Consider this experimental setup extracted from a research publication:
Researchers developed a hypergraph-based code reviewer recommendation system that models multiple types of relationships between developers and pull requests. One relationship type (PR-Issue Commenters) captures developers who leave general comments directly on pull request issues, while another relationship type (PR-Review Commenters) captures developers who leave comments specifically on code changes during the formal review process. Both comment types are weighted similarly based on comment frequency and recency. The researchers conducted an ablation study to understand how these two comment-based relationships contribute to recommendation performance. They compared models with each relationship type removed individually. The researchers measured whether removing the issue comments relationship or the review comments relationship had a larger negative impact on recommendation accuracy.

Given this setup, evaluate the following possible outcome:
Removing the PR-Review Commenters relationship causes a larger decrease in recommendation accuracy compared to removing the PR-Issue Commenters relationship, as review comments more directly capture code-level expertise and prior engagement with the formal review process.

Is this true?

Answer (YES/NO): NO